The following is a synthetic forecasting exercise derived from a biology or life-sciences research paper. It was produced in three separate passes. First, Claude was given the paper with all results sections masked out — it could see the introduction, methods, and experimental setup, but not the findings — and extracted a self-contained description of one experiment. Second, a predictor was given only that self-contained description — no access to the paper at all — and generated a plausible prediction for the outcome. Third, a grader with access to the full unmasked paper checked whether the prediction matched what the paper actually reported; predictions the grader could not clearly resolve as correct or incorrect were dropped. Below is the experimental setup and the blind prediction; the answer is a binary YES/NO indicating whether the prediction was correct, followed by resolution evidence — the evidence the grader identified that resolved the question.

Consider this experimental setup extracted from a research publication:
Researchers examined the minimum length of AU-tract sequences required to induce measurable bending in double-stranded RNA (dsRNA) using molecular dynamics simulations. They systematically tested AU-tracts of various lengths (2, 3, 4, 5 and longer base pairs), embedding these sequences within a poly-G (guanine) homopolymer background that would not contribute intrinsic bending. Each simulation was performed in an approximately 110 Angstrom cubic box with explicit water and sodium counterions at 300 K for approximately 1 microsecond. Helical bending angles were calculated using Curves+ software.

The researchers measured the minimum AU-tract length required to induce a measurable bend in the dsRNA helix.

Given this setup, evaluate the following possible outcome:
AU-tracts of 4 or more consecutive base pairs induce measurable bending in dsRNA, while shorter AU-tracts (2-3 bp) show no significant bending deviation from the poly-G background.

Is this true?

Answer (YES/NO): NO